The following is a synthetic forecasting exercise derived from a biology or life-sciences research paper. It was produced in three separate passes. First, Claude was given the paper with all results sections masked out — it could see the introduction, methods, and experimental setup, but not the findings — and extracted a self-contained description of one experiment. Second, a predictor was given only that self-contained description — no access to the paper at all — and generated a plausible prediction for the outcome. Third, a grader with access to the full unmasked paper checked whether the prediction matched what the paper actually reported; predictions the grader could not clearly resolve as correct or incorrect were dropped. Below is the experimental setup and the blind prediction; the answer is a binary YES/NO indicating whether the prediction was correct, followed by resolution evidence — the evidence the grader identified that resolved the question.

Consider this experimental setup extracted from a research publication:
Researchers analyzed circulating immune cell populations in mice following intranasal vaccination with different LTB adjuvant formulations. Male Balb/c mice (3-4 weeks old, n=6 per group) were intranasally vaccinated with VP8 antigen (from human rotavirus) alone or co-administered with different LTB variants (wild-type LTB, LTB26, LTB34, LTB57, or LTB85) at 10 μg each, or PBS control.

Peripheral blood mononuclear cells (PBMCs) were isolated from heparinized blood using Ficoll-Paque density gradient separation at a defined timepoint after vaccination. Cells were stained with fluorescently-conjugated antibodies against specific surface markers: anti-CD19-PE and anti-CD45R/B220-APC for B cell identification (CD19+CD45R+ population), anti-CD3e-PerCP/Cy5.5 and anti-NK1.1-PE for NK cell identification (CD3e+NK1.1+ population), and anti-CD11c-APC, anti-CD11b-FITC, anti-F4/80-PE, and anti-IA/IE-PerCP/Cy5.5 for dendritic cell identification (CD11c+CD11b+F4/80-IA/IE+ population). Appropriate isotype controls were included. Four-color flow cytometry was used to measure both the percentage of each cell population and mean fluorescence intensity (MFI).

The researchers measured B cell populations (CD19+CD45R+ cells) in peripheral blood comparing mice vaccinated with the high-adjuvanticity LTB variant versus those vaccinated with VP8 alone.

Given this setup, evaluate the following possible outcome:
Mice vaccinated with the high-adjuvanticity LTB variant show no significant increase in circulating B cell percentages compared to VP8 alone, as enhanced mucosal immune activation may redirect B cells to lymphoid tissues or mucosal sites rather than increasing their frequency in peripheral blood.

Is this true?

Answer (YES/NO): NO